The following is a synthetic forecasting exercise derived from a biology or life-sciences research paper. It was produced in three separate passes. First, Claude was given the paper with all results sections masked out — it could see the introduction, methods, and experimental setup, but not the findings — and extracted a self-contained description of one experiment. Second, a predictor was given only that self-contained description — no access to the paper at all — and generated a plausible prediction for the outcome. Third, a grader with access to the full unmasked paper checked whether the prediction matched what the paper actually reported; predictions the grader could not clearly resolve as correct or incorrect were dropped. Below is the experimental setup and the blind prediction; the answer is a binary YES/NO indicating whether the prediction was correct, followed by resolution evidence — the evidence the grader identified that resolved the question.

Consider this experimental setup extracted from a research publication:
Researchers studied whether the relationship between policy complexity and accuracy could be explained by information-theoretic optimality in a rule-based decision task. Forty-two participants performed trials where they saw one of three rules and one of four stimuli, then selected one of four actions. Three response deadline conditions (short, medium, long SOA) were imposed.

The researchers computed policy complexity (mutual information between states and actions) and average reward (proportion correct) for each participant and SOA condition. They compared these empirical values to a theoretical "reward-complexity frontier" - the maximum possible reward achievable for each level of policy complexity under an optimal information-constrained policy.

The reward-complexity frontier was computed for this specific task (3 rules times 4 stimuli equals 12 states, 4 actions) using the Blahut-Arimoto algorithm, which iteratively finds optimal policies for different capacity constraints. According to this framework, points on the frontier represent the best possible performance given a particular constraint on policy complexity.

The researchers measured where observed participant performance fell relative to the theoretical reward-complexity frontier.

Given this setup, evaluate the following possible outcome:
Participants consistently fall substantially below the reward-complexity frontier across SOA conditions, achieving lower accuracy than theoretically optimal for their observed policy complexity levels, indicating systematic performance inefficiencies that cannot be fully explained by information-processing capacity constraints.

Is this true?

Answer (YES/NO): NO